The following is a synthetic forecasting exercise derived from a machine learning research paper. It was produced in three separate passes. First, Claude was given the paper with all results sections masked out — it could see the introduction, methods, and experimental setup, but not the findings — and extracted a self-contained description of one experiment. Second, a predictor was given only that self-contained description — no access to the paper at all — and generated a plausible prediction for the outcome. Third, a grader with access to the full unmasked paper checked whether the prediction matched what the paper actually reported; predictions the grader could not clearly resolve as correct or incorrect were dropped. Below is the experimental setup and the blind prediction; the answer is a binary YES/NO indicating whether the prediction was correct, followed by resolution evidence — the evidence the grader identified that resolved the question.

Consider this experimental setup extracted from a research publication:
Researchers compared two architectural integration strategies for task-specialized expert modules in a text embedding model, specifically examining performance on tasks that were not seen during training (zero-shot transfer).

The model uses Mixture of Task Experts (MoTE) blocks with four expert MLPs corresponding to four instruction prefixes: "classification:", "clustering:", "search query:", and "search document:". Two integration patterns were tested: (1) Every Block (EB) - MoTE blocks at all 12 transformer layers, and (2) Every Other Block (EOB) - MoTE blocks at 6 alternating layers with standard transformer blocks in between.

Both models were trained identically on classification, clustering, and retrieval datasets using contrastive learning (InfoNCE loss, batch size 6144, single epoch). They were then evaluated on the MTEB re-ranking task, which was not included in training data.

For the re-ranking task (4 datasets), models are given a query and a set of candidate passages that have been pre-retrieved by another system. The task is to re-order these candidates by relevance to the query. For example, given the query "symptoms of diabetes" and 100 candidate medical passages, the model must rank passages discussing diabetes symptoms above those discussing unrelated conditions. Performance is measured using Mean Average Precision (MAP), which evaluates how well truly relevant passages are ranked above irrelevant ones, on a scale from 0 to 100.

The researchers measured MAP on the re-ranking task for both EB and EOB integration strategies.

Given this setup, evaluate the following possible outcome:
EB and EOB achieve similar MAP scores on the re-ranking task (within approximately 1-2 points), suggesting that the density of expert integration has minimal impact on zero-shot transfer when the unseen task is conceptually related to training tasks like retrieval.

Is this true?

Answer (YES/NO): YES